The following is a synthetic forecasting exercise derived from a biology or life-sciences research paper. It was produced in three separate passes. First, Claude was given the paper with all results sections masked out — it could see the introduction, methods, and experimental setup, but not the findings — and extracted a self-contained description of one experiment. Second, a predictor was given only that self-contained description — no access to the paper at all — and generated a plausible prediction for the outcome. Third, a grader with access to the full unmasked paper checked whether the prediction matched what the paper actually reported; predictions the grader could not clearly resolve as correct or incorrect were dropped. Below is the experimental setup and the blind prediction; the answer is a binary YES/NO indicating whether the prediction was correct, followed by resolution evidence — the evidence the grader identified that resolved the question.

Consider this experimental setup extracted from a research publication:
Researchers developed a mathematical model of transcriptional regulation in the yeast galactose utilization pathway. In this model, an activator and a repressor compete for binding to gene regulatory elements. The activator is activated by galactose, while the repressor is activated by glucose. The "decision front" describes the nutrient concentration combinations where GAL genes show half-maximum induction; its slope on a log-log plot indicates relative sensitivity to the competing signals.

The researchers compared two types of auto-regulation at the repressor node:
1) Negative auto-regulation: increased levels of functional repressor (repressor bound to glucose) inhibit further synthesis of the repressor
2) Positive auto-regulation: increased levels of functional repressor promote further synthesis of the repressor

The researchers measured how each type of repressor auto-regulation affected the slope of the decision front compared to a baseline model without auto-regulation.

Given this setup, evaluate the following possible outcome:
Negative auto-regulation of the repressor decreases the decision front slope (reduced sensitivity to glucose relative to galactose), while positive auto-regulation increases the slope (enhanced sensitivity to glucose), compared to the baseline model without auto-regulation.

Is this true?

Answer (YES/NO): NO